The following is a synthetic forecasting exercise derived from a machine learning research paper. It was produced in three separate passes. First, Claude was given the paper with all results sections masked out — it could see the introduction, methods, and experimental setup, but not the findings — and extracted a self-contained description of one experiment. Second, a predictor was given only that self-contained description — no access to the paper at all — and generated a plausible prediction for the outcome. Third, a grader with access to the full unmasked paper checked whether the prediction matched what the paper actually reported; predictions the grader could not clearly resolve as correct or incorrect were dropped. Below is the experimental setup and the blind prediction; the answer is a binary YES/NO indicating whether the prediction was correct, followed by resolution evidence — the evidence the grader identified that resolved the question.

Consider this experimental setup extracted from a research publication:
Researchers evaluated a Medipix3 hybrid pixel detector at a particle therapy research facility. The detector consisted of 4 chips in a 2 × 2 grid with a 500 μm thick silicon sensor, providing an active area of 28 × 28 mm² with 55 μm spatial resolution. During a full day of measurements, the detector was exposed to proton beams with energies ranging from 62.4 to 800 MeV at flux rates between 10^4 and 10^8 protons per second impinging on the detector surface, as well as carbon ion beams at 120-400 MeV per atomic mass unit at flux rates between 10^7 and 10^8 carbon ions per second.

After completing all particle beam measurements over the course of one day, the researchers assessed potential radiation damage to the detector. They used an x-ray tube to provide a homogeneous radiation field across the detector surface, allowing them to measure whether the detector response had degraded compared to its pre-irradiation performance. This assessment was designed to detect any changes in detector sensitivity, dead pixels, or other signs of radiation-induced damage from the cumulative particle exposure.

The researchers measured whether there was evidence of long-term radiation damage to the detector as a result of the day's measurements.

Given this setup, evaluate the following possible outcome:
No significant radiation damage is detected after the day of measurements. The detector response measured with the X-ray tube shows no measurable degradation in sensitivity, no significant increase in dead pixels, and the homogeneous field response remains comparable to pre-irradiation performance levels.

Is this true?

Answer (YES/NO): YES